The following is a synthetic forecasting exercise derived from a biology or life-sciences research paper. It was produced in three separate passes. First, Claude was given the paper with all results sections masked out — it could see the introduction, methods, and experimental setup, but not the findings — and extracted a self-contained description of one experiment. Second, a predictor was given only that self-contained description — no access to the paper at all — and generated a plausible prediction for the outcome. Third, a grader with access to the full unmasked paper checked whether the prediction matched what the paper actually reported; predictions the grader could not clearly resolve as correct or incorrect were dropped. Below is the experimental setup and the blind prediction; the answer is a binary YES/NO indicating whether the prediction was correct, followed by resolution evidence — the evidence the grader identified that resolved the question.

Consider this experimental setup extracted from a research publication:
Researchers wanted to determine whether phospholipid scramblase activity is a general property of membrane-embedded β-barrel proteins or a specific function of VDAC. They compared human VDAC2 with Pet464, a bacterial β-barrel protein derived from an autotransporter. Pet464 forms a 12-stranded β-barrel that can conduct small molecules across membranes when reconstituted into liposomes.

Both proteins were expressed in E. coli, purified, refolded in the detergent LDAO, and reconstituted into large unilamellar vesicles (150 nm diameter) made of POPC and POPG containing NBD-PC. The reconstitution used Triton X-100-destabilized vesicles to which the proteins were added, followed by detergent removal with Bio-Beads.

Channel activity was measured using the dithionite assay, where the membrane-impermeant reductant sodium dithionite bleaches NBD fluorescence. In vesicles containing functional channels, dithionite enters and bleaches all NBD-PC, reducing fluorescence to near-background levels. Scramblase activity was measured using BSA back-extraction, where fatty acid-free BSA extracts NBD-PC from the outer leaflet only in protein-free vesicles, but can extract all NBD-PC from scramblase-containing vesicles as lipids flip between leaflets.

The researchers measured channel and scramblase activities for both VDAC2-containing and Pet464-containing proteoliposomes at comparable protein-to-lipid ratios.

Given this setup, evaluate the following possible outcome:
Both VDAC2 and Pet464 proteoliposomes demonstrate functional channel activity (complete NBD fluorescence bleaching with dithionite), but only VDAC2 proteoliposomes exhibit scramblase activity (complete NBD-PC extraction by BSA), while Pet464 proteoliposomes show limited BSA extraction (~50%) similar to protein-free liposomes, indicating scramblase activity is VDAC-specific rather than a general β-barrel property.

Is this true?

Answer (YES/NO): YES